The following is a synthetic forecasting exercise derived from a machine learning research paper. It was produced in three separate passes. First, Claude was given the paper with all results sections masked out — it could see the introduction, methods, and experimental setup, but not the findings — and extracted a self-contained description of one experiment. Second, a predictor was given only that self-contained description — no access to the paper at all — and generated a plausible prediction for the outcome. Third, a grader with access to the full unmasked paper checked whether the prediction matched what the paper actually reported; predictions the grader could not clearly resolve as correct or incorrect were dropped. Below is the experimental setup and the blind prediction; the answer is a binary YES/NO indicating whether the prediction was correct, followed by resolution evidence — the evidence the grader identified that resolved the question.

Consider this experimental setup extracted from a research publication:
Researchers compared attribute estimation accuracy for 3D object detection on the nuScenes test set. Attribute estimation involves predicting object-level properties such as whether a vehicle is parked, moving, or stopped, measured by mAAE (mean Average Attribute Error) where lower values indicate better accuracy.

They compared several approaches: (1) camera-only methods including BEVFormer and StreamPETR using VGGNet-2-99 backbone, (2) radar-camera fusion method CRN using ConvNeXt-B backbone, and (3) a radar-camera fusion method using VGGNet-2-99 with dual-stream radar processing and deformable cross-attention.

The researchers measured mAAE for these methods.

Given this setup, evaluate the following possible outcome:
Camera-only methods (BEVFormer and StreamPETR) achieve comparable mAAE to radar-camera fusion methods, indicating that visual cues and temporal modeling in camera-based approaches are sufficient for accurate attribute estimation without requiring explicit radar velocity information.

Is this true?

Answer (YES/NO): NO